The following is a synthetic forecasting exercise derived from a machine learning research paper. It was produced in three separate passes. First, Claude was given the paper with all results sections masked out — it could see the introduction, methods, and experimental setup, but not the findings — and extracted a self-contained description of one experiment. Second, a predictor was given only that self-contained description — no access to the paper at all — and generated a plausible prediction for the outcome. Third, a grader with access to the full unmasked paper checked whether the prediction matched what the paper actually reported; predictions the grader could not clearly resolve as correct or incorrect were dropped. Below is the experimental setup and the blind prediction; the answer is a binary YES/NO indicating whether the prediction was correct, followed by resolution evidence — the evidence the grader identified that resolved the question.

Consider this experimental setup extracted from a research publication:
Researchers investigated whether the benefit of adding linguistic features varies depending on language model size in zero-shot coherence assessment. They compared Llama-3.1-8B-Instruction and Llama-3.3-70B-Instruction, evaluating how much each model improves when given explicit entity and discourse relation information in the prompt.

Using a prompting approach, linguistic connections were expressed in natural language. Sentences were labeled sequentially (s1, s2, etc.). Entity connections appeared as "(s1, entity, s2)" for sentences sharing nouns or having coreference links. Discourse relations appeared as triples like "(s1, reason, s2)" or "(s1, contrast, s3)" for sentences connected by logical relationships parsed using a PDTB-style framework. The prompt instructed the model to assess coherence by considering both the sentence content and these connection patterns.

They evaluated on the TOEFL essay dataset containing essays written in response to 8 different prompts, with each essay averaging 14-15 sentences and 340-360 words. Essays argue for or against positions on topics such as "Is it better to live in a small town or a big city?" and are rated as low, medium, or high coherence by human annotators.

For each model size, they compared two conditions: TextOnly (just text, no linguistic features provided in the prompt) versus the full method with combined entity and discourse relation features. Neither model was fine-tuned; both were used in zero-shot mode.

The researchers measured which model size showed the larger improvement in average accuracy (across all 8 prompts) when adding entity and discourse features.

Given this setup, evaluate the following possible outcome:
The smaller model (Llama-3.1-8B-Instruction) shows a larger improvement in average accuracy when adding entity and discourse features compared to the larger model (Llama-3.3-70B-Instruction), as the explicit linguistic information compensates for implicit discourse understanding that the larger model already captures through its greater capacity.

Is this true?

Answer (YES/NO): YES